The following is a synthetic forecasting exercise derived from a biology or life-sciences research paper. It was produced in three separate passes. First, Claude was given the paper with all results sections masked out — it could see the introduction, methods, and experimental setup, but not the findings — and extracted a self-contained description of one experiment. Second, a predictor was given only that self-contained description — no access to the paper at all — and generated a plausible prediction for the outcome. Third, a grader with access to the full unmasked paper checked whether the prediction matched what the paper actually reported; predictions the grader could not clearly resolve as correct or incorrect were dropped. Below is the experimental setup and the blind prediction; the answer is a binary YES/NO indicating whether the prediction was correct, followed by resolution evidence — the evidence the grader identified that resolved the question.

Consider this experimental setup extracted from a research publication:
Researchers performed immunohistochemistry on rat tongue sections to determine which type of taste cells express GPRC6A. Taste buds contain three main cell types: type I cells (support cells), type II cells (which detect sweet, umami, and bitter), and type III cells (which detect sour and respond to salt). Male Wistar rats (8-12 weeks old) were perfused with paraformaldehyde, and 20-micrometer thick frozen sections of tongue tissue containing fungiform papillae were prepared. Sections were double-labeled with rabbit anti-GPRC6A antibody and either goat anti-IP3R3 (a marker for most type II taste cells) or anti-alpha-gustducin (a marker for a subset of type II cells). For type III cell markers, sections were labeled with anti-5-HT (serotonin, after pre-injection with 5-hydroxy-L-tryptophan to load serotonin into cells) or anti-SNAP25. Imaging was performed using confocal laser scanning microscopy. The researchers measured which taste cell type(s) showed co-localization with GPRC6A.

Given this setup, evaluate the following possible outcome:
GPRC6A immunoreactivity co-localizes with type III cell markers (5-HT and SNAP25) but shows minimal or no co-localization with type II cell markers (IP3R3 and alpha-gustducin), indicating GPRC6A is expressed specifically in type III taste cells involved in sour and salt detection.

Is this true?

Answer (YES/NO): NO